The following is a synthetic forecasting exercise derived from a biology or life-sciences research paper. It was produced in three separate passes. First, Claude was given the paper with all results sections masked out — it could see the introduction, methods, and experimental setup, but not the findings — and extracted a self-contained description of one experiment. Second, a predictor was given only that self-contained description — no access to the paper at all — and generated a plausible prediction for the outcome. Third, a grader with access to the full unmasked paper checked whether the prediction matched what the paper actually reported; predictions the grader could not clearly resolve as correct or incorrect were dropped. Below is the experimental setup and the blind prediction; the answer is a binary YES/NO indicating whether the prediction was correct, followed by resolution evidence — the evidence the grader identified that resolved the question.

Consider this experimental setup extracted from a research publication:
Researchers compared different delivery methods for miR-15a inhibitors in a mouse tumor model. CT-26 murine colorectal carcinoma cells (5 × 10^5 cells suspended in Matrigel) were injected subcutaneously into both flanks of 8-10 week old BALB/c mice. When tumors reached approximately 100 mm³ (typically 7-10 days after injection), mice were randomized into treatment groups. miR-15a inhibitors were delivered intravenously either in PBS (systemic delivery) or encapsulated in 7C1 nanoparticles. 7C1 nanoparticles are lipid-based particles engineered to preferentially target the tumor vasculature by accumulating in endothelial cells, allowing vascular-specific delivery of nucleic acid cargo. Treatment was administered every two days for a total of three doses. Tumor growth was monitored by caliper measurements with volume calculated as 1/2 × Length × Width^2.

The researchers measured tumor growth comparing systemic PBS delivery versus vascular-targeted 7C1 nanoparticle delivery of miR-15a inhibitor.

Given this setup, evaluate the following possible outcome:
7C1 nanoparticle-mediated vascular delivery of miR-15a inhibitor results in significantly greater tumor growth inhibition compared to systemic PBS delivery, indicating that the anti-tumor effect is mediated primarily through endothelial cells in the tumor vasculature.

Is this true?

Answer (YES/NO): NO